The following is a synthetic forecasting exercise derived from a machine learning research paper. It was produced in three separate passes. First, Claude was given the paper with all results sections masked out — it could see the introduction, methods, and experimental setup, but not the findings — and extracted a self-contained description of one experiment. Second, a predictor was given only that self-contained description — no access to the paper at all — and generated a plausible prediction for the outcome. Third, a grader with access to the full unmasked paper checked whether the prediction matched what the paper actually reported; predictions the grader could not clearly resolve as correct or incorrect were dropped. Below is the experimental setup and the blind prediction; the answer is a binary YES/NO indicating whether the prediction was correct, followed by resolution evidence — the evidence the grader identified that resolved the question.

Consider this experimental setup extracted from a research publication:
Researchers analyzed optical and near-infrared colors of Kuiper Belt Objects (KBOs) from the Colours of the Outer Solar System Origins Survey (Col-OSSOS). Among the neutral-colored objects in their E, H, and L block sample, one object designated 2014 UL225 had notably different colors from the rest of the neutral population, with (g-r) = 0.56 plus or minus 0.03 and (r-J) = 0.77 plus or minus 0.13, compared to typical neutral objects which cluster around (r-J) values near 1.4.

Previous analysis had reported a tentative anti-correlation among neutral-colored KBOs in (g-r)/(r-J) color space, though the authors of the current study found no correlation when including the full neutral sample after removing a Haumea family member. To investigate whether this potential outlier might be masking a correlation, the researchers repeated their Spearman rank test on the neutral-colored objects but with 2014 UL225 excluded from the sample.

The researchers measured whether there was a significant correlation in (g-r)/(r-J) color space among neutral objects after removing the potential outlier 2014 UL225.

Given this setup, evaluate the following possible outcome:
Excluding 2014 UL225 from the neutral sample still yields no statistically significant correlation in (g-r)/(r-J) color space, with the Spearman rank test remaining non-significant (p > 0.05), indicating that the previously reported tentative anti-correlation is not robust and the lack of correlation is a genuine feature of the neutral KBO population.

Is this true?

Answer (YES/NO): YES